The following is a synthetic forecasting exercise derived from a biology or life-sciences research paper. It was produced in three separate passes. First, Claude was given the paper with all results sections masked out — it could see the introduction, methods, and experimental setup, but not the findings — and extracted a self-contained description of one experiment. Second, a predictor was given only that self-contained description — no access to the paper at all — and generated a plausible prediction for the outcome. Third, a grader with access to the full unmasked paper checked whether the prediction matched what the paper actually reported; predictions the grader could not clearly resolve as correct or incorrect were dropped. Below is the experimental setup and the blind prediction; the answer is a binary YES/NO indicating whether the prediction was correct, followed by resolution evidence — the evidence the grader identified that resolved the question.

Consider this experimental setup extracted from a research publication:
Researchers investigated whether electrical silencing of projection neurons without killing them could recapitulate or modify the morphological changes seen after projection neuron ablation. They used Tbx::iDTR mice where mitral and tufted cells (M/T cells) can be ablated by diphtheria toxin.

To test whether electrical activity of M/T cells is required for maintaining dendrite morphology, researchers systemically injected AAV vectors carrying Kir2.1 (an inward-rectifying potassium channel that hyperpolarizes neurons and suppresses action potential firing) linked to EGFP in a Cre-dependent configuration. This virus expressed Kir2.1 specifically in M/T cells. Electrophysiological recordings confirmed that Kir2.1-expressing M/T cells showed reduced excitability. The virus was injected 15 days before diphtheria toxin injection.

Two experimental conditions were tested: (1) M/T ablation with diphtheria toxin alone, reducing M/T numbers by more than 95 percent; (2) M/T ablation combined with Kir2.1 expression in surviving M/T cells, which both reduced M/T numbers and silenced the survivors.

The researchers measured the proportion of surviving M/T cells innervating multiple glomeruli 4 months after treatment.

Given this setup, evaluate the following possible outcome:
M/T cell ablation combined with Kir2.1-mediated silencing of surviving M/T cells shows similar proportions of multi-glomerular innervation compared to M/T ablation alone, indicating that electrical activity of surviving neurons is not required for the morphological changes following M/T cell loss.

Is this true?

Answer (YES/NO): YES